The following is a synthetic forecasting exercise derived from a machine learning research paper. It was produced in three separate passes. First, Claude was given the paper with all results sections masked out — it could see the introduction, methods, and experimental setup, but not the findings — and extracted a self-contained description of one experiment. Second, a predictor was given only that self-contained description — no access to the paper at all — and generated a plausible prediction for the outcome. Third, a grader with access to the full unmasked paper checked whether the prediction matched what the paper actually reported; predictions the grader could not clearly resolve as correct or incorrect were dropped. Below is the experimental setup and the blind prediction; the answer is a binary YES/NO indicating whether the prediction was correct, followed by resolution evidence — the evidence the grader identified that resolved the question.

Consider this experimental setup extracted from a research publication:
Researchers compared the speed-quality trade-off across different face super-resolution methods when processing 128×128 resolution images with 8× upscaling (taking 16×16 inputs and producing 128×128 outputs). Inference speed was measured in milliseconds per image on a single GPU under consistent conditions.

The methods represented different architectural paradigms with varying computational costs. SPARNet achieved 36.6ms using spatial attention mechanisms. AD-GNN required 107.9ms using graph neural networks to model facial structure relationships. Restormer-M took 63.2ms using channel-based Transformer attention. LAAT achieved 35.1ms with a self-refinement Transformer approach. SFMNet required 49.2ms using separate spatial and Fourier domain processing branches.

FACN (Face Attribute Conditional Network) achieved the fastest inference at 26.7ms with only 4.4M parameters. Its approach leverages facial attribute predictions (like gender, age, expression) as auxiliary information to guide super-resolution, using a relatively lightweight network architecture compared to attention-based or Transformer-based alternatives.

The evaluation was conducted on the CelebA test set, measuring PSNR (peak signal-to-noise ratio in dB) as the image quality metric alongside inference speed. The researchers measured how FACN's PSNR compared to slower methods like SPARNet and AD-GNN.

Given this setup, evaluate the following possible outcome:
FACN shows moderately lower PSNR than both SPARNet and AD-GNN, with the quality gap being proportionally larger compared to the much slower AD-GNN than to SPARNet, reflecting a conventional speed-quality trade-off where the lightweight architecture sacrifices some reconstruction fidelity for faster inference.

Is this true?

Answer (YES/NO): NO